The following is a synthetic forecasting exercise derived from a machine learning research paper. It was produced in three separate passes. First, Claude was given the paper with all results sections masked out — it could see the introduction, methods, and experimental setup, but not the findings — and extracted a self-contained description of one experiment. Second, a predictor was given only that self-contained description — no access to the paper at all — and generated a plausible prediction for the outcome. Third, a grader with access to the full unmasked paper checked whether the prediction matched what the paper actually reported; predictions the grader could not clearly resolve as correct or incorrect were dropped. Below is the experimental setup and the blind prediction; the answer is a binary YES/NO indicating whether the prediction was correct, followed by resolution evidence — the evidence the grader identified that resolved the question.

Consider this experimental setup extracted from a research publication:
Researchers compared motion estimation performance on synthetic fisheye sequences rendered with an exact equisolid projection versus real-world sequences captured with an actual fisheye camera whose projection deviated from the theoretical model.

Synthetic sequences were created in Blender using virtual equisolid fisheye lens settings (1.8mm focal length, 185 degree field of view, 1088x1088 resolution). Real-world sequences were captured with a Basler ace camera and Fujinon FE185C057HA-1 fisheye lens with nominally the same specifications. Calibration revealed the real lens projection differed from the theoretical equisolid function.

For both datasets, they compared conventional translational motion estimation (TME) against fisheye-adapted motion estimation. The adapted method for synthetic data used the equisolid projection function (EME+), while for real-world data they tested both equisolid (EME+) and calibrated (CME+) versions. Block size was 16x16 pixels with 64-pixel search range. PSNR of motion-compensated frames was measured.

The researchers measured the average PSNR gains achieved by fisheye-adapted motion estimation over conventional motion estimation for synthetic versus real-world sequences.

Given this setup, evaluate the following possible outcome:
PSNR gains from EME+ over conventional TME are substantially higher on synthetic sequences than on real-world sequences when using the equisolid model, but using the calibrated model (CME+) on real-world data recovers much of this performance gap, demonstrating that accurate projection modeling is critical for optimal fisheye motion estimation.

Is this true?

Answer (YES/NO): NO